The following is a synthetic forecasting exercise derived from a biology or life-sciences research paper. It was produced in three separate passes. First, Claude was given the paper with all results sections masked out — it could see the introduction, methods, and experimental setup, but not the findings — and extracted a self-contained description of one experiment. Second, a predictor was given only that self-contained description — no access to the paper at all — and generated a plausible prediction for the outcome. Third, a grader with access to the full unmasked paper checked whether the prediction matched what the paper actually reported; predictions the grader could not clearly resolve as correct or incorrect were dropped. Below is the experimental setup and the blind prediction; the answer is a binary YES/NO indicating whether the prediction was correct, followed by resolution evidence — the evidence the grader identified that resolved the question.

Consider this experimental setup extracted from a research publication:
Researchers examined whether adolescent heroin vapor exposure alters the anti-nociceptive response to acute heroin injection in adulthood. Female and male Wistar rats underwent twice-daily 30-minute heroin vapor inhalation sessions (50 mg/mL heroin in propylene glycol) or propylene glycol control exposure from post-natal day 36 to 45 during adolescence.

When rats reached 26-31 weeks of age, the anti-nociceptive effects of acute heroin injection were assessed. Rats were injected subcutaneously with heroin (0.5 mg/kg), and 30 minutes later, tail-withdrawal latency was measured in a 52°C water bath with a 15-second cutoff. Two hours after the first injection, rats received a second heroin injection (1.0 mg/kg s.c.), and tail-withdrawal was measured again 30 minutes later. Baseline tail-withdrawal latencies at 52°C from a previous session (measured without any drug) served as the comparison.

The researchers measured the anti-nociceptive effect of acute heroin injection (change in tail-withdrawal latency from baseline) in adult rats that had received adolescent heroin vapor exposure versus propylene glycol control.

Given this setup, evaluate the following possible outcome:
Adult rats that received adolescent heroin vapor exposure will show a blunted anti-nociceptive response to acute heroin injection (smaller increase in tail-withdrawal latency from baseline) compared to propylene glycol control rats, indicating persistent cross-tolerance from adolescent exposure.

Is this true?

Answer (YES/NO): YES